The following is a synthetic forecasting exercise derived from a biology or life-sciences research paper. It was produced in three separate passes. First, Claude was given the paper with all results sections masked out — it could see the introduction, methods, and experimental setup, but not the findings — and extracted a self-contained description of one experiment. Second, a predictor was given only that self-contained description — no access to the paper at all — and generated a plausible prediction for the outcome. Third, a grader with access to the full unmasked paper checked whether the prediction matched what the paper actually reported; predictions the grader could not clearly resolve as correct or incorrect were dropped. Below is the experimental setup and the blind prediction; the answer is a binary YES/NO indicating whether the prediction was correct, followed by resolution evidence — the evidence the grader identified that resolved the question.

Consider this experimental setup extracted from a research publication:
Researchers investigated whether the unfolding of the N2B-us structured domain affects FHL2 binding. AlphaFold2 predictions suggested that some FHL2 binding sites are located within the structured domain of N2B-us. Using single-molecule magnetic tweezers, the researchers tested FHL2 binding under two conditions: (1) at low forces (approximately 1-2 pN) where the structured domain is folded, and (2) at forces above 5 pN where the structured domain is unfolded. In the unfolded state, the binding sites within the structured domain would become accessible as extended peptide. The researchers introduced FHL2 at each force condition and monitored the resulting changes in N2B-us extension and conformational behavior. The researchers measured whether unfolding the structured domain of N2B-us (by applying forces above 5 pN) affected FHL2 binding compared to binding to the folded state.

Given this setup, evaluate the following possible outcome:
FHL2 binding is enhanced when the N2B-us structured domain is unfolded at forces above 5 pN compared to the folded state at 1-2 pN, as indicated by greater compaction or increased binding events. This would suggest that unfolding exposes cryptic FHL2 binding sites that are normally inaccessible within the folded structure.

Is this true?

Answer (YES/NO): YES